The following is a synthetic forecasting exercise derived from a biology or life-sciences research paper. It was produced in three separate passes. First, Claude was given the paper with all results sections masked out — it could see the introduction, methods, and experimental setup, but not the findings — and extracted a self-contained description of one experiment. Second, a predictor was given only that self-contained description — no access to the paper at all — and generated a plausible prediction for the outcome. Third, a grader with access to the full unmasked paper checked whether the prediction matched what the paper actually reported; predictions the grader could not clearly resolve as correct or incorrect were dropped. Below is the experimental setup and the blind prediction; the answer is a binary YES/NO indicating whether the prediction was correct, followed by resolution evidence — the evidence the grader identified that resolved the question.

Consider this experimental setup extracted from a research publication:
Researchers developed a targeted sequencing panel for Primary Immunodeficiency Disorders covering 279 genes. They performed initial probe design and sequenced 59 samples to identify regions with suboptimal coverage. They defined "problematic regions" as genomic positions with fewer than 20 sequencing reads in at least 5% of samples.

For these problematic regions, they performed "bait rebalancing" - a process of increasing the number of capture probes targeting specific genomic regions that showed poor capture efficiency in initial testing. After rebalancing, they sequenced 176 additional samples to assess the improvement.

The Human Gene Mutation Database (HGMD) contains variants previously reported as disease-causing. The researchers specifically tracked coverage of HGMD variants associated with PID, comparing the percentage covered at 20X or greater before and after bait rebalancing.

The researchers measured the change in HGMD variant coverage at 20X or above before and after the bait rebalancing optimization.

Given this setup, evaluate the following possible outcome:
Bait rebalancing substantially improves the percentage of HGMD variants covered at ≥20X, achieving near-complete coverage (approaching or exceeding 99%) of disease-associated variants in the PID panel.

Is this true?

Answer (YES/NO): NO